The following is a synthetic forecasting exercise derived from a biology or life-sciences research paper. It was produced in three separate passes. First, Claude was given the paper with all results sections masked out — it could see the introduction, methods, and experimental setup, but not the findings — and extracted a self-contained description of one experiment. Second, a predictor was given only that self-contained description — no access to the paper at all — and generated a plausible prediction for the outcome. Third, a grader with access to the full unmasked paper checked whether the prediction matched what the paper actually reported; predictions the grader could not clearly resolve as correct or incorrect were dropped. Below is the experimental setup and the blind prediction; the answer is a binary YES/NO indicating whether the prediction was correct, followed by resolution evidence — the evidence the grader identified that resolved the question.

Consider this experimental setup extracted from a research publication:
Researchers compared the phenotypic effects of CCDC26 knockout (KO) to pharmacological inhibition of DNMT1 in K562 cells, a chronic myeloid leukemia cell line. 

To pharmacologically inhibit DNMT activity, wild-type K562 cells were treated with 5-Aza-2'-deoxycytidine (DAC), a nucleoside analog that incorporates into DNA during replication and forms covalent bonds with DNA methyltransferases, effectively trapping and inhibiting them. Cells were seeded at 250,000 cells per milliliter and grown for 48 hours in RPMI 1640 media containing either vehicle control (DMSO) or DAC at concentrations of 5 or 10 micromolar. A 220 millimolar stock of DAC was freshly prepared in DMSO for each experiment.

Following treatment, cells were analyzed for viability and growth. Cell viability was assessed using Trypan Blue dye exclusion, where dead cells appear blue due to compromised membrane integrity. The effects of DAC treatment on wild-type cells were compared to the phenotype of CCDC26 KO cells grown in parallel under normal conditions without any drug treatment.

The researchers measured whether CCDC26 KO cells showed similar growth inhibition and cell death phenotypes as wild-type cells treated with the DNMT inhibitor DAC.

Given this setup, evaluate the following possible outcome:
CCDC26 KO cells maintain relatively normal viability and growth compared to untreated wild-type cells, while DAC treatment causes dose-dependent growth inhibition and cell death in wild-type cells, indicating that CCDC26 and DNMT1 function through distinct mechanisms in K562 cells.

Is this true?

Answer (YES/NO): NO